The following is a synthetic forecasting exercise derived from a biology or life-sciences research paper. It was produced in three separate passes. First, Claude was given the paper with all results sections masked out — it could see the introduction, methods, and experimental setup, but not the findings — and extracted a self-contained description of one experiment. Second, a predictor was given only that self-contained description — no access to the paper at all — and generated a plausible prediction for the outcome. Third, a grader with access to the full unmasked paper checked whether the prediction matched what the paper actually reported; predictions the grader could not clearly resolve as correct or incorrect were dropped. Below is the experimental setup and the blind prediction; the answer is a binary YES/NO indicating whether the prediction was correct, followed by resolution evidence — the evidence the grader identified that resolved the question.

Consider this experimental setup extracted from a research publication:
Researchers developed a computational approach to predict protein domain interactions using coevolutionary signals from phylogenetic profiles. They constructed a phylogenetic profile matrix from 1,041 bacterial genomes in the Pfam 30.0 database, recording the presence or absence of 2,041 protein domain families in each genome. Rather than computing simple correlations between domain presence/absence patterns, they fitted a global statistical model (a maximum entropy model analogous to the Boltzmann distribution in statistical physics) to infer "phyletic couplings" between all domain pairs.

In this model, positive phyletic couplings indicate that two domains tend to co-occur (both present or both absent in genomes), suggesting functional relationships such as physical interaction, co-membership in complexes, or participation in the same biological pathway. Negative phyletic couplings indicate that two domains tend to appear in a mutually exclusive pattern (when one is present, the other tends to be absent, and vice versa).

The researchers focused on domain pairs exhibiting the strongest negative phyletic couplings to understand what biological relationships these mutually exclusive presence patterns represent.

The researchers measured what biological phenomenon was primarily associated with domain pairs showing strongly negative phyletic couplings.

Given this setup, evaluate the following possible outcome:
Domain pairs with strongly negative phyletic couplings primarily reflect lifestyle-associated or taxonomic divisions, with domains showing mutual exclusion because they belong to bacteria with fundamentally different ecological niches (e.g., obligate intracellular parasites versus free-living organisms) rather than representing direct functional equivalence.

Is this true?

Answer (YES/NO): NO